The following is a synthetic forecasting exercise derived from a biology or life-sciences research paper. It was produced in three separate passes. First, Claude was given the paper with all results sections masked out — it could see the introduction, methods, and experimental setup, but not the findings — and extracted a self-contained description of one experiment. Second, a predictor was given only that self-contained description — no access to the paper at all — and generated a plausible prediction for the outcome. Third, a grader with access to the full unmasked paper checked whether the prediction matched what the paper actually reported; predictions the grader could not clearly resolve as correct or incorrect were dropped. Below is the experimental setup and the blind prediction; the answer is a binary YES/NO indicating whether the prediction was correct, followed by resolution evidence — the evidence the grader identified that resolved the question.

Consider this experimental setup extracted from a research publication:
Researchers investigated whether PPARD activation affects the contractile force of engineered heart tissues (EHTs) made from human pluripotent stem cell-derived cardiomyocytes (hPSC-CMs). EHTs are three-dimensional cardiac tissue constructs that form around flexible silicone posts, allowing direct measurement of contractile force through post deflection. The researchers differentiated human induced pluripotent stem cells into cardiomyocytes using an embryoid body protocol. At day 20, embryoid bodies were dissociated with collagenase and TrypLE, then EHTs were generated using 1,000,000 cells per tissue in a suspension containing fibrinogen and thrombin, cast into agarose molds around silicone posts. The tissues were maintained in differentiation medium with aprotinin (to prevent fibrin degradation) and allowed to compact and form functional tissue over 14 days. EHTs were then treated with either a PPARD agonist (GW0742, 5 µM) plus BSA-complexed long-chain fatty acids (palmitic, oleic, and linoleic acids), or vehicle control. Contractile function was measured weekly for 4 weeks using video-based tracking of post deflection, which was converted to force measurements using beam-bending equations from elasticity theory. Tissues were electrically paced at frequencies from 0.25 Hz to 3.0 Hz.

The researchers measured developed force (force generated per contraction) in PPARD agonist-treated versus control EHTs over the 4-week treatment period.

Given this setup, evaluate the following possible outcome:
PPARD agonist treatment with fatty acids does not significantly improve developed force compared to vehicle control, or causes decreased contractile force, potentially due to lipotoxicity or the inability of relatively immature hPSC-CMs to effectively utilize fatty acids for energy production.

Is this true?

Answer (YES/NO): NO